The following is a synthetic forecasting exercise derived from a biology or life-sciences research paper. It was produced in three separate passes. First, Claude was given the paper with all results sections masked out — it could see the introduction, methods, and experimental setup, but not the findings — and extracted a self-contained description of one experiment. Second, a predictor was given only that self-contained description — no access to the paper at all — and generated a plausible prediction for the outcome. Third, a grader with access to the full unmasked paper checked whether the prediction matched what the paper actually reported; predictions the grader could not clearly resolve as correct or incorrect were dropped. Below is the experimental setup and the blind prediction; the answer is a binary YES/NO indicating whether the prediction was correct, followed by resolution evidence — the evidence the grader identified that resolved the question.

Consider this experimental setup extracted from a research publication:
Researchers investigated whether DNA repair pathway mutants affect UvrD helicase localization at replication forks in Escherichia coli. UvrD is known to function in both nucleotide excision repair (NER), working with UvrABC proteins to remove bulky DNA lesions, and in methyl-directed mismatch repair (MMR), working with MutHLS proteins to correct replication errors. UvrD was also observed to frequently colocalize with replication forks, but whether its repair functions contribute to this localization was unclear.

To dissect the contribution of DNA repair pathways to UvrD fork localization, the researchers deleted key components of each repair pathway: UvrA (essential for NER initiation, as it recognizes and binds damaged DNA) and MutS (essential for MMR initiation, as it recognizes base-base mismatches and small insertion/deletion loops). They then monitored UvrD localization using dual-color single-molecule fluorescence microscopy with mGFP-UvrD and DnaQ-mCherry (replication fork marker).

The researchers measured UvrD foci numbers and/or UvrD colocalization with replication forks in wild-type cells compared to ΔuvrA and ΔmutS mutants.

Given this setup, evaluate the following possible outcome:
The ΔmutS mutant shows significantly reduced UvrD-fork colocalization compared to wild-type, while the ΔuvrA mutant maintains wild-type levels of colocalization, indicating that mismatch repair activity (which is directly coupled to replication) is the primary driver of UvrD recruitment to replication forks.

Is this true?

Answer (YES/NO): NO